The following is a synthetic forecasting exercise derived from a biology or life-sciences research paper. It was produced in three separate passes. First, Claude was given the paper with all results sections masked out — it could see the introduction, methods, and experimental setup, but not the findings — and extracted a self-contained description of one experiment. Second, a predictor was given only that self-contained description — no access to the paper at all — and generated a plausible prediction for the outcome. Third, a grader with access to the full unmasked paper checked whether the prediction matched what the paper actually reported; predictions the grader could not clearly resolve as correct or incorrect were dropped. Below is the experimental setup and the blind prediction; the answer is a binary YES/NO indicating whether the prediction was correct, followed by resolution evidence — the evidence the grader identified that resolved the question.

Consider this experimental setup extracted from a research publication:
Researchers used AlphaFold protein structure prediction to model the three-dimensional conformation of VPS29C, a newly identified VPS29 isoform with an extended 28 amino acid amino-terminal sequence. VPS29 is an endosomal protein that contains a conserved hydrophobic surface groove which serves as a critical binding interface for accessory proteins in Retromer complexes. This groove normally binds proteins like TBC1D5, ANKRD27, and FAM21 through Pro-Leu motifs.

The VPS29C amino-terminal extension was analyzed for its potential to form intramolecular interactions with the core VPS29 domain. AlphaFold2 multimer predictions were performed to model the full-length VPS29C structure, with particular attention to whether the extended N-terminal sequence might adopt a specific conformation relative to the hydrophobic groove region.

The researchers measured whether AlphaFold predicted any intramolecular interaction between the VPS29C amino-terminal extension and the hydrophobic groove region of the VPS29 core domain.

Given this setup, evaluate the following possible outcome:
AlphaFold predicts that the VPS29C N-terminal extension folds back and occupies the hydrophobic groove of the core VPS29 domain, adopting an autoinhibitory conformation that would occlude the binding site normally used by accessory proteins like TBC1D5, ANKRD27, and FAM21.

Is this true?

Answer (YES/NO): YES